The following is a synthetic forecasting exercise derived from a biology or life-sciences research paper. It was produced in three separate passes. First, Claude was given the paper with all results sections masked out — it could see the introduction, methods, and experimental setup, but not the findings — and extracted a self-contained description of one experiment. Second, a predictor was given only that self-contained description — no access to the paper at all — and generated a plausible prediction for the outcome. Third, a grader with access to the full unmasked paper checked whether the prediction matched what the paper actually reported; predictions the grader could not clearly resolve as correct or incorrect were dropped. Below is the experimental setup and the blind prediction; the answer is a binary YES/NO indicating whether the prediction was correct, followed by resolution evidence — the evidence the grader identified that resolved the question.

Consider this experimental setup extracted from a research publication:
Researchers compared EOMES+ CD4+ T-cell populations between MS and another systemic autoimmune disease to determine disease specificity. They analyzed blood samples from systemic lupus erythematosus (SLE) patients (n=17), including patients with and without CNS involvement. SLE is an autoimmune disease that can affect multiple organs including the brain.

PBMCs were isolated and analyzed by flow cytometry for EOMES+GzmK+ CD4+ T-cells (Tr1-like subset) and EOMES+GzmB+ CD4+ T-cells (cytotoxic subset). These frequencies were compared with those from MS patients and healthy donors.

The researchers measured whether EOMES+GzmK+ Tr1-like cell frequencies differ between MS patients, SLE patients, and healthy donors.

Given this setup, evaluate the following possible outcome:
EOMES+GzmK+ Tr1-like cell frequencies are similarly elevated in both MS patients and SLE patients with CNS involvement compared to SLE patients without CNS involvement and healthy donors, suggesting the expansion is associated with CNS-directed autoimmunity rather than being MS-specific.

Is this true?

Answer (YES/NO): NO